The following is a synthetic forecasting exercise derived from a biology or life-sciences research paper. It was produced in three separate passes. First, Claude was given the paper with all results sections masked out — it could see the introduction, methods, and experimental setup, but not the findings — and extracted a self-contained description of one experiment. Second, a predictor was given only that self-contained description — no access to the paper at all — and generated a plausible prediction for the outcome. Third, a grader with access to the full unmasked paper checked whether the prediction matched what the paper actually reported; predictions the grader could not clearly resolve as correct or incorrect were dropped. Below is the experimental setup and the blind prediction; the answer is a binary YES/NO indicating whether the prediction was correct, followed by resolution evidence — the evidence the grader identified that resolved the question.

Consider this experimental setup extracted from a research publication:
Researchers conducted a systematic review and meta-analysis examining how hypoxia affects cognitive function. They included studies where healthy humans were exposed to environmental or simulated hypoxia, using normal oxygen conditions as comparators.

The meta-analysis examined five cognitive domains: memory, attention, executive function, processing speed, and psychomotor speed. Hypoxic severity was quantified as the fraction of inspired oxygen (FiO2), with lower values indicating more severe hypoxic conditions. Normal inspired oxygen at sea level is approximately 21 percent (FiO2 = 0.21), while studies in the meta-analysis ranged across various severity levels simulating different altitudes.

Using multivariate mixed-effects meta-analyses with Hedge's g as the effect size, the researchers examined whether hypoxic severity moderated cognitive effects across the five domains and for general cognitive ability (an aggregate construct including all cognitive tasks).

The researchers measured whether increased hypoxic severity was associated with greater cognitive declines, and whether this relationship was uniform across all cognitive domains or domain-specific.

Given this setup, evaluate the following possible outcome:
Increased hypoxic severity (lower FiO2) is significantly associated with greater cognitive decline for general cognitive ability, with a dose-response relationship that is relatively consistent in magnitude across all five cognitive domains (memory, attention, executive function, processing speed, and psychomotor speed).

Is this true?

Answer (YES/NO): NO